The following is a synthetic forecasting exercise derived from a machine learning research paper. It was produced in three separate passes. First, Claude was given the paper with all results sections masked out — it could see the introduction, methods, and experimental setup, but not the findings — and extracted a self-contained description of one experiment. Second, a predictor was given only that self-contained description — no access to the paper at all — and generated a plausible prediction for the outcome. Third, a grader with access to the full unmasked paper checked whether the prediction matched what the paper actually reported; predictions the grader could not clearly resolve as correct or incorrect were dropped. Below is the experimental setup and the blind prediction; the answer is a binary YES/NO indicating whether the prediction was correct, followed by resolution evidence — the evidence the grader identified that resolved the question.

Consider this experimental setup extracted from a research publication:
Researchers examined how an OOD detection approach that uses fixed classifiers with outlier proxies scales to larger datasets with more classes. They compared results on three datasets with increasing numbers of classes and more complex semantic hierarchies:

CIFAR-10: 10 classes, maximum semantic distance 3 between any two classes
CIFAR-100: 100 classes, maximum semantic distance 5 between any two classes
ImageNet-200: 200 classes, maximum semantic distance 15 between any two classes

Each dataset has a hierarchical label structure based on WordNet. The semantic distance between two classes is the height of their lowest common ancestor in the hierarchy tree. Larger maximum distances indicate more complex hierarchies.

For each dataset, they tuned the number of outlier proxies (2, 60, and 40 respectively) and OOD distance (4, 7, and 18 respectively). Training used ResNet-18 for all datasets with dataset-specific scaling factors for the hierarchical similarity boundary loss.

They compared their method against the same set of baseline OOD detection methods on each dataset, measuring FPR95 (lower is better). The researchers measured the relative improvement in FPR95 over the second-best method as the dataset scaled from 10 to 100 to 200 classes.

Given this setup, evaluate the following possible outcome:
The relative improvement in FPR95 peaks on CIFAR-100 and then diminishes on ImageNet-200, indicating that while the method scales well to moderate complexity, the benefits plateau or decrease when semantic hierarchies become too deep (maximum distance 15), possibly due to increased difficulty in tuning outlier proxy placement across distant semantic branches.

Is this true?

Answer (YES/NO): NO